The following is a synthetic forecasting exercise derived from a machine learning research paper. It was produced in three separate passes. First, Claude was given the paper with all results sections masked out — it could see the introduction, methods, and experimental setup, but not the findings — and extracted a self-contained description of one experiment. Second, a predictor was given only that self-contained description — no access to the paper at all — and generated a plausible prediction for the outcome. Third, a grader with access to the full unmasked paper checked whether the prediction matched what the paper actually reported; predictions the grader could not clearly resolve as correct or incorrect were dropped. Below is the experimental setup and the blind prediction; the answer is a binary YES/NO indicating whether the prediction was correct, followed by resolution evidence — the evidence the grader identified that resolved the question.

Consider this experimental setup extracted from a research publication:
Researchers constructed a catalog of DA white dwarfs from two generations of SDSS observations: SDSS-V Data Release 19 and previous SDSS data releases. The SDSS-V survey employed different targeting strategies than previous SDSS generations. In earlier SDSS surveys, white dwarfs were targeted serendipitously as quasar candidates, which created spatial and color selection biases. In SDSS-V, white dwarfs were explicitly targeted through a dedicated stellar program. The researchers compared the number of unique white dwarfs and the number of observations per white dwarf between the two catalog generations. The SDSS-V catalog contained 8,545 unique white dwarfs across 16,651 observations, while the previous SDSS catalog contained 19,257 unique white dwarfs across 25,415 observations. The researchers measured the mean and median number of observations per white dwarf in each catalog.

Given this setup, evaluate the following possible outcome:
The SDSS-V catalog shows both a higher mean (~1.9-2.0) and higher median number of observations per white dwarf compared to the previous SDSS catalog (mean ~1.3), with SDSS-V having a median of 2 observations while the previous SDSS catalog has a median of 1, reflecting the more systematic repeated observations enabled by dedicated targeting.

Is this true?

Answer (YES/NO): NO